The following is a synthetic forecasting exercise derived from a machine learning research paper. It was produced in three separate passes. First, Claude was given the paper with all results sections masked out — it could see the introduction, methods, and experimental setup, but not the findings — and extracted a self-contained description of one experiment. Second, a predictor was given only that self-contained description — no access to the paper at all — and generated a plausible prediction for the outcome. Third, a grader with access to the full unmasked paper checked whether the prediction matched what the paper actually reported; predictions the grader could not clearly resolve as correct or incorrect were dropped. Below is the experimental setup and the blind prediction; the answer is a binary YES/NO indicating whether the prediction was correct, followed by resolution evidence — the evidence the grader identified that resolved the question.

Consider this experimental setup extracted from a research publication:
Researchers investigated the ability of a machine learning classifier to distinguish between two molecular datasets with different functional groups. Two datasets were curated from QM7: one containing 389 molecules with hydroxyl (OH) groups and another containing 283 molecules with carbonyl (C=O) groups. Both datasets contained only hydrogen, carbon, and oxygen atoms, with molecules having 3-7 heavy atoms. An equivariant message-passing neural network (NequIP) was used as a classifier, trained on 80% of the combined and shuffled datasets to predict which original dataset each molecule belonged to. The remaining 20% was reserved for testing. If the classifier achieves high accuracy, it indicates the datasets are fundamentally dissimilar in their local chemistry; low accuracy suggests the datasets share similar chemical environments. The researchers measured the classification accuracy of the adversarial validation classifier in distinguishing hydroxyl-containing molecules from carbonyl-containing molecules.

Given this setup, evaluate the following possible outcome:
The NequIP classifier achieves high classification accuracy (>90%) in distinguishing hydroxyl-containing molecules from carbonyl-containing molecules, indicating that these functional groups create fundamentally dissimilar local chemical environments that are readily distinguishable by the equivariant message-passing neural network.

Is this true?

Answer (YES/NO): YES